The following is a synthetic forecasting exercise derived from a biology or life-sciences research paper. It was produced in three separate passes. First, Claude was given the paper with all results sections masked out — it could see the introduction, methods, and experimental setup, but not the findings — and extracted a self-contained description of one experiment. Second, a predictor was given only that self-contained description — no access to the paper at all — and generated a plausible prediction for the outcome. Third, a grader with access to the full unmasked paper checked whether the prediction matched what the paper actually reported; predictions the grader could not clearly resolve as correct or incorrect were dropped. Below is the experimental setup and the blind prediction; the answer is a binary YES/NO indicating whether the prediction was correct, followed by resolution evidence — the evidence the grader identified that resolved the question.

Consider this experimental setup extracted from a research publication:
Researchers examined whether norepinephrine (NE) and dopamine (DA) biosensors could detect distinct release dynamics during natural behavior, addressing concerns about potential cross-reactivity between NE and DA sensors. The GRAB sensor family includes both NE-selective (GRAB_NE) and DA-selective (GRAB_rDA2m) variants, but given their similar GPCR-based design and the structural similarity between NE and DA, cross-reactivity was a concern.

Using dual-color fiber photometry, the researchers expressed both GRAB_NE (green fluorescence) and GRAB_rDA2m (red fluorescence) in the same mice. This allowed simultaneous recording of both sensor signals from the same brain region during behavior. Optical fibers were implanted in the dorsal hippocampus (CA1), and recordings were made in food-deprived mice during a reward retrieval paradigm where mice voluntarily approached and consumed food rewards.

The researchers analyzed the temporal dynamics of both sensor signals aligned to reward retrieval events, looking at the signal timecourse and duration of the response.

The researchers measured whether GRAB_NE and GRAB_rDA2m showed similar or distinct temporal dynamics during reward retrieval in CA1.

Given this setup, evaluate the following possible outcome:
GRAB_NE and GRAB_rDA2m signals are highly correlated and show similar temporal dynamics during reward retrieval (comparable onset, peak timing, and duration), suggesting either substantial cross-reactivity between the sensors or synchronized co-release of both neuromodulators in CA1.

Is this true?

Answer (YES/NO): NO